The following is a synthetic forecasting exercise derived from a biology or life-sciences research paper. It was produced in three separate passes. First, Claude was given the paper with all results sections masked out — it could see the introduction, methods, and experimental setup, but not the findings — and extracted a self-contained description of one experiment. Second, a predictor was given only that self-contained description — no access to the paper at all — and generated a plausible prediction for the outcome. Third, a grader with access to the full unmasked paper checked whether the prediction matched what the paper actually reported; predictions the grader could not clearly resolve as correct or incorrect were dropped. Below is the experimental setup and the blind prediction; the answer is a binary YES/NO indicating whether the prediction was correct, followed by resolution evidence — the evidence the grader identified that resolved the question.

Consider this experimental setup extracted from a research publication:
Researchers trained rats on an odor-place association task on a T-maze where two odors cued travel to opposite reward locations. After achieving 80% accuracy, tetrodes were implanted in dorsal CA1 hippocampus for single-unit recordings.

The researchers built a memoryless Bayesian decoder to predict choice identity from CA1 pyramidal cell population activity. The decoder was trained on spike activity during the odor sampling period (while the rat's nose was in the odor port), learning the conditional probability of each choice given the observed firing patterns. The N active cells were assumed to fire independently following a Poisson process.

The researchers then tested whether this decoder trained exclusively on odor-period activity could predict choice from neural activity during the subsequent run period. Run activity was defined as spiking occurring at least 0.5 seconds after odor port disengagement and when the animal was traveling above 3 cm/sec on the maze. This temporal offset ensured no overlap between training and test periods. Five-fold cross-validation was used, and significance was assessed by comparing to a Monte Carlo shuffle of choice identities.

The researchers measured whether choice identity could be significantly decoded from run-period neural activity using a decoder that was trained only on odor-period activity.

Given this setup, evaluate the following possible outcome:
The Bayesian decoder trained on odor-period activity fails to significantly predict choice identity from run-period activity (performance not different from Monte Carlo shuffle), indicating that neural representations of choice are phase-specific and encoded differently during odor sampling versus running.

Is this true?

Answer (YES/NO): NO